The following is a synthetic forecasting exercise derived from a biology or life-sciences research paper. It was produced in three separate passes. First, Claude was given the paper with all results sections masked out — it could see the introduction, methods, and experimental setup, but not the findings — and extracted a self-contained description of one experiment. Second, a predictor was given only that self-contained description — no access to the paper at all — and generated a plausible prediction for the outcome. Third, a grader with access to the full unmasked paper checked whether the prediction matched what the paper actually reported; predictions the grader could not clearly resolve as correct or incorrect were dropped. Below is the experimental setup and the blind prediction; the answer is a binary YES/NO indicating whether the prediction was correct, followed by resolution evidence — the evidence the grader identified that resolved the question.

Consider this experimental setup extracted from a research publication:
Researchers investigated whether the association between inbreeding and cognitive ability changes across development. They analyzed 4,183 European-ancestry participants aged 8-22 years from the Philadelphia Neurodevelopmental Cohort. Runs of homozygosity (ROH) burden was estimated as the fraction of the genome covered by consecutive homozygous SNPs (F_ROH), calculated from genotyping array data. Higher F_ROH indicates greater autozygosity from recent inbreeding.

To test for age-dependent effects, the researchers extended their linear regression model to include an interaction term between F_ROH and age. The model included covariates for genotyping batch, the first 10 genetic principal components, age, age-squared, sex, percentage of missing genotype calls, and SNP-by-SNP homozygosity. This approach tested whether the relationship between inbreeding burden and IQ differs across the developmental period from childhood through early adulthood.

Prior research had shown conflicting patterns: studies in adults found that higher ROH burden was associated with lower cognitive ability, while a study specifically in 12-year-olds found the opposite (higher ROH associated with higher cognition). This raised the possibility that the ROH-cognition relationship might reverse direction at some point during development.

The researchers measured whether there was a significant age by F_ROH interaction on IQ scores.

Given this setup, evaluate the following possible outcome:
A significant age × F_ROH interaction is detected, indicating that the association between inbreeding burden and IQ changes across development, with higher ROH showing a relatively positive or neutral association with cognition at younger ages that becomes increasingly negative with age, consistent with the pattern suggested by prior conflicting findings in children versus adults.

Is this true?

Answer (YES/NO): NO